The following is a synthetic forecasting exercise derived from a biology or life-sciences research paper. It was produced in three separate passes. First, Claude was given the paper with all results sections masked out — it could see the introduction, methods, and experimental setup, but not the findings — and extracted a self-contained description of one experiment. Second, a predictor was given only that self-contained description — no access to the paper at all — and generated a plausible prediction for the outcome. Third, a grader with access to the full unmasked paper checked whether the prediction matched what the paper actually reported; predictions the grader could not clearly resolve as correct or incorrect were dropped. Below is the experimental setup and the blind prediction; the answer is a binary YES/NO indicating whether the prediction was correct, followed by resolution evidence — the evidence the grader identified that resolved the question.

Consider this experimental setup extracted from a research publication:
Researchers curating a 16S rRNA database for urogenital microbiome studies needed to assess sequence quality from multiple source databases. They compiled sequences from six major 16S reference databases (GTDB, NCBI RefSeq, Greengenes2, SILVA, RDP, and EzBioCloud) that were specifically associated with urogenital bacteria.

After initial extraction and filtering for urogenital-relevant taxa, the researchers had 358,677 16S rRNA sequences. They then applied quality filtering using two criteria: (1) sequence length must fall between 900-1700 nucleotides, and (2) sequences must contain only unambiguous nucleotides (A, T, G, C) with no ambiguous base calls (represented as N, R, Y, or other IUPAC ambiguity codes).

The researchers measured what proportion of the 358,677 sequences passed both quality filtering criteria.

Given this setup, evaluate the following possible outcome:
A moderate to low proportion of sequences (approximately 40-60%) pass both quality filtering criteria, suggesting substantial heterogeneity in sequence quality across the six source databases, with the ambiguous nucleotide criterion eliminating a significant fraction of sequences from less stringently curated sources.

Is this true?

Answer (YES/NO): NO